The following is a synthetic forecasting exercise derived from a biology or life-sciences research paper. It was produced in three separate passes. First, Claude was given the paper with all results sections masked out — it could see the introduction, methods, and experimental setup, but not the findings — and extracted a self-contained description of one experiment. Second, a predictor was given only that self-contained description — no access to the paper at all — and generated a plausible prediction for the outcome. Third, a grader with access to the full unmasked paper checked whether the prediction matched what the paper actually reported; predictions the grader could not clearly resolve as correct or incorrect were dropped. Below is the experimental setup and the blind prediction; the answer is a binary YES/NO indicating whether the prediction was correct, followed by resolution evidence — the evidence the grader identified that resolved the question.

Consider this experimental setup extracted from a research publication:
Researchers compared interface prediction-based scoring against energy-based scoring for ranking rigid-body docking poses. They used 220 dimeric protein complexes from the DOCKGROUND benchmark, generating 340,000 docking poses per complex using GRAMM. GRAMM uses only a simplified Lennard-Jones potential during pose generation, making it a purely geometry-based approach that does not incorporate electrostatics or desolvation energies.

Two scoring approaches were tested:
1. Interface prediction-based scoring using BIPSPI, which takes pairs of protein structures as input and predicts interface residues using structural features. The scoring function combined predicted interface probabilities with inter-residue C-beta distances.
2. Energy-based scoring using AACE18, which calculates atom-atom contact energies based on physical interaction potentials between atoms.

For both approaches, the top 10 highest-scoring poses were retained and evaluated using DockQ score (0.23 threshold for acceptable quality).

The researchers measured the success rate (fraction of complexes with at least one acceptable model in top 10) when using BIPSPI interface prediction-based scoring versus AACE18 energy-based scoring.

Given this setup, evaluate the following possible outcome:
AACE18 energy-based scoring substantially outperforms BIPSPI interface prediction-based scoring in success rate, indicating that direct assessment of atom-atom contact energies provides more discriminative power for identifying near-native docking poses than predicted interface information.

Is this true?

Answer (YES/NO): NO